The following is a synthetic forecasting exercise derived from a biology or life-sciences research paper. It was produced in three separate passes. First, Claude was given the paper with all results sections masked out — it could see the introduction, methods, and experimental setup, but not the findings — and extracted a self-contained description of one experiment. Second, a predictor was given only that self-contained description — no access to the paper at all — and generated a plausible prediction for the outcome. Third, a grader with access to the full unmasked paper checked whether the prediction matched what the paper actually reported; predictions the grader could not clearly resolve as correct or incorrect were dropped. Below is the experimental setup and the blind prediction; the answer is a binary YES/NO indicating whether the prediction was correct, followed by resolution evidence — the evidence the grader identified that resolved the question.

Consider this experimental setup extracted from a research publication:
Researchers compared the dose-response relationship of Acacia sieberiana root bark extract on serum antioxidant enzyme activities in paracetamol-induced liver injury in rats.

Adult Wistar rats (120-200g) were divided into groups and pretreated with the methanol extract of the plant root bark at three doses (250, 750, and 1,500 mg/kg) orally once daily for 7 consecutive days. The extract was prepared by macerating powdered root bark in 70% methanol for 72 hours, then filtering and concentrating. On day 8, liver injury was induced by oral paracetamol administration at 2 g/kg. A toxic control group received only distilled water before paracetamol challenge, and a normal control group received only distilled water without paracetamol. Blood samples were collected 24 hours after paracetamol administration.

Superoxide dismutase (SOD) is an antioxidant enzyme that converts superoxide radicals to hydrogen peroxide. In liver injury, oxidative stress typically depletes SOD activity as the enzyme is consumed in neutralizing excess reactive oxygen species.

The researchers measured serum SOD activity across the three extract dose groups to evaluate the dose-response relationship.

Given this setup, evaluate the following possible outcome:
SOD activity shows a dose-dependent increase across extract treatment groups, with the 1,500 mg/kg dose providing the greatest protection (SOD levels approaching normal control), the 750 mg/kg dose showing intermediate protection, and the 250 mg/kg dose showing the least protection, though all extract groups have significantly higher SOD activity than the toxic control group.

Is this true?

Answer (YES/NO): YES